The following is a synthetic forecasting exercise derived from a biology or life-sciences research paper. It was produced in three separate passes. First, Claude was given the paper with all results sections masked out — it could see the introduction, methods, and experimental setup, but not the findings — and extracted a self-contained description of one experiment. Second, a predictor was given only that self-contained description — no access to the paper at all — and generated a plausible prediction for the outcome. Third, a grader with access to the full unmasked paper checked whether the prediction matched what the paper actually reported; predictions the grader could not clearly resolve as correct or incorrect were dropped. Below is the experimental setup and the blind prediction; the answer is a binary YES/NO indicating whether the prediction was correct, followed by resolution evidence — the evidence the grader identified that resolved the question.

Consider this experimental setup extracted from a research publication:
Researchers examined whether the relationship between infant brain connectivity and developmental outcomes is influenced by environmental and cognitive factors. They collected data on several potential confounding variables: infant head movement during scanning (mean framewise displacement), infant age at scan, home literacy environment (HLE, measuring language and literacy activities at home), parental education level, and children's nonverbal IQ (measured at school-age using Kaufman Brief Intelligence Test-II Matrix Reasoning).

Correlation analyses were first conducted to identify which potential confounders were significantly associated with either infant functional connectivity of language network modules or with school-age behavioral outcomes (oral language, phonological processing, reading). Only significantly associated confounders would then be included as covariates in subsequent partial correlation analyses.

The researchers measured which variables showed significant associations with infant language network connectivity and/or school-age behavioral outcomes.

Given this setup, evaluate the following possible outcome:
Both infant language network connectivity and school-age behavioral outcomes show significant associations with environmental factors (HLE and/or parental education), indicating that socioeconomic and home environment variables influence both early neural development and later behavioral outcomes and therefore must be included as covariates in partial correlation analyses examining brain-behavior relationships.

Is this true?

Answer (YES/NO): NO